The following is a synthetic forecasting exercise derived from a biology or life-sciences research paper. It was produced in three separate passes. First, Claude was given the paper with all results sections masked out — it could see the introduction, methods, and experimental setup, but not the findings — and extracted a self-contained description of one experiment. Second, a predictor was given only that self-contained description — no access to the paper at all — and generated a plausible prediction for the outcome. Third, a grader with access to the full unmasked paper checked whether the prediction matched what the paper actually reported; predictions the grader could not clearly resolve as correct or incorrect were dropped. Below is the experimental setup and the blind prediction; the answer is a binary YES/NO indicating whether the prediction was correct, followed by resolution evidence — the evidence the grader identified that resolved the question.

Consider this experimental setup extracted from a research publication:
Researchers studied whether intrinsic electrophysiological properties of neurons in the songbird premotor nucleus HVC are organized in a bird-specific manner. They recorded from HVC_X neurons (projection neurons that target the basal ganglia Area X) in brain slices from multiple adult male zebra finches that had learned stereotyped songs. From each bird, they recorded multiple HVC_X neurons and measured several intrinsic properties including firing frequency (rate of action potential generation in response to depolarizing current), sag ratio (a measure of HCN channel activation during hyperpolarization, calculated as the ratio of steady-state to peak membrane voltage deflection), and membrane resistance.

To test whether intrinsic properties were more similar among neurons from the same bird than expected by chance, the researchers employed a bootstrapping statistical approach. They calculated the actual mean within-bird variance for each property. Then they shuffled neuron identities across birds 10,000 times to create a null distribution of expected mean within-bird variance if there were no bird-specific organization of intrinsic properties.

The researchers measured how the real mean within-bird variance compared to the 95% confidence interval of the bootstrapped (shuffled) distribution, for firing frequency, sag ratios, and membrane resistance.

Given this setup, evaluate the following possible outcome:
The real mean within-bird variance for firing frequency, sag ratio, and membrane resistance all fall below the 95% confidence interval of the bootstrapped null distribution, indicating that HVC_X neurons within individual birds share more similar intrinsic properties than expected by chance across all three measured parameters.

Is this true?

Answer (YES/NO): NO